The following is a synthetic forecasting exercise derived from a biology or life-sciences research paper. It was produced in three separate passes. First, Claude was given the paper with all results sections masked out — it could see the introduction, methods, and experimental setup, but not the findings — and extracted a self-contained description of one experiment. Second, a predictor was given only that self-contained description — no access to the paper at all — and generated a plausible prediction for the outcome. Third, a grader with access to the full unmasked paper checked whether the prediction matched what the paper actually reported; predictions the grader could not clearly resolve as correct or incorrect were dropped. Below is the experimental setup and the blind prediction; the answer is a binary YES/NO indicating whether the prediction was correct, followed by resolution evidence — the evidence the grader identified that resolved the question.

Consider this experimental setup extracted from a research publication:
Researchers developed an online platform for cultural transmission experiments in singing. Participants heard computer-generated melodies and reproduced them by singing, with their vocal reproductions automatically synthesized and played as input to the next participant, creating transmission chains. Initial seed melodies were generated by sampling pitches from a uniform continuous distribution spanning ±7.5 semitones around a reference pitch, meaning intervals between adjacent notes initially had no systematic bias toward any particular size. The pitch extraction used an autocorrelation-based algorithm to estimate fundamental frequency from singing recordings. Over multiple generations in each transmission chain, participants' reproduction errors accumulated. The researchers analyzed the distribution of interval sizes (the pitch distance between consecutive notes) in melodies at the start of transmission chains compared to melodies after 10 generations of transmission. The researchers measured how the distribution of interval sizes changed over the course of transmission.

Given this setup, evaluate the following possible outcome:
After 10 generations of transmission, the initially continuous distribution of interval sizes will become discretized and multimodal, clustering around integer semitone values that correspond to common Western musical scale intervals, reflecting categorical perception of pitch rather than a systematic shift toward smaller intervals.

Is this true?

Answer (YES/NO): NO